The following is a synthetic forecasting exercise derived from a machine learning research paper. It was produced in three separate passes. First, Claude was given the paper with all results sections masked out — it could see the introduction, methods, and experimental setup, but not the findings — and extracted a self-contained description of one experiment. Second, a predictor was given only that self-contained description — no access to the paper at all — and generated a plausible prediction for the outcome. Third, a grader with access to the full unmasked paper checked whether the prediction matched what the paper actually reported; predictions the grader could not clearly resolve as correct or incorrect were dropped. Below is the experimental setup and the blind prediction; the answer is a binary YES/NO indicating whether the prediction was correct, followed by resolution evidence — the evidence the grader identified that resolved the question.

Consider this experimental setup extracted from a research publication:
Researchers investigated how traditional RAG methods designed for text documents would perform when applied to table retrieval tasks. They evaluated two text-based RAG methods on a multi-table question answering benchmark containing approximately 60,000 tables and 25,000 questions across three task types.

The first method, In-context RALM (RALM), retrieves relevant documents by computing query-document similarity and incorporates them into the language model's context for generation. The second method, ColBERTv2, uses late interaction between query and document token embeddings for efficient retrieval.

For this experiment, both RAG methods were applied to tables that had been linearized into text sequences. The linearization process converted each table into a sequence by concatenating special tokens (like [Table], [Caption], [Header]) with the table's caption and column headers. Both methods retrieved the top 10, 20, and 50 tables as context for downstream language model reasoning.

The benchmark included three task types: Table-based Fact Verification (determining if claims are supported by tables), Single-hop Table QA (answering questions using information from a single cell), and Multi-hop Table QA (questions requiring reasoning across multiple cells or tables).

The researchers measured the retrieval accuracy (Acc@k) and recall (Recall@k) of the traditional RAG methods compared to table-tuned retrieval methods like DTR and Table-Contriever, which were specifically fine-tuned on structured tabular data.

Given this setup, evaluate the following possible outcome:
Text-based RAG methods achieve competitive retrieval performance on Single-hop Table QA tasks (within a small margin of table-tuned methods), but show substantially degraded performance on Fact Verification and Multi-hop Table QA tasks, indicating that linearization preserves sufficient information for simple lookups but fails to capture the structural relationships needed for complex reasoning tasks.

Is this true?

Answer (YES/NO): NO